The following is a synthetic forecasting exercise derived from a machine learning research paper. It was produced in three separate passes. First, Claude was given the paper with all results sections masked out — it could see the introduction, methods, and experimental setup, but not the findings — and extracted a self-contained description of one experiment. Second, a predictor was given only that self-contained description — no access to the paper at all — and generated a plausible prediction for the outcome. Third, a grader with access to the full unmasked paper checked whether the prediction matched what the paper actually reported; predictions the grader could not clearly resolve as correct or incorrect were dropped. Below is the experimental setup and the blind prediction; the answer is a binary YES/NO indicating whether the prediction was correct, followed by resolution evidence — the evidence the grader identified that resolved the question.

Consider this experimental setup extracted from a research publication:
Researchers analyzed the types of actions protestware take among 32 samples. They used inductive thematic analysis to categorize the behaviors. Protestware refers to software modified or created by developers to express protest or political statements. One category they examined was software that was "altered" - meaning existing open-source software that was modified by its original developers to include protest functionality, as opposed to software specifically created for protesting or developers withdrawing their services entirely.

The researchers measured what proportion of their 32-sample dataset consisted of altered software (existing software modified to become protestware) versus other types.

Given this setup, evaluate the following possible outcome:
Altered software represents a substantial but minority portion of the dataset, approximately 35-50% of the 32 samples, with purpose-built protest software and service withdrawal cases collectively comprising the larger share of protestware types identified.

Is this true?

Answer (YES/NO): NO